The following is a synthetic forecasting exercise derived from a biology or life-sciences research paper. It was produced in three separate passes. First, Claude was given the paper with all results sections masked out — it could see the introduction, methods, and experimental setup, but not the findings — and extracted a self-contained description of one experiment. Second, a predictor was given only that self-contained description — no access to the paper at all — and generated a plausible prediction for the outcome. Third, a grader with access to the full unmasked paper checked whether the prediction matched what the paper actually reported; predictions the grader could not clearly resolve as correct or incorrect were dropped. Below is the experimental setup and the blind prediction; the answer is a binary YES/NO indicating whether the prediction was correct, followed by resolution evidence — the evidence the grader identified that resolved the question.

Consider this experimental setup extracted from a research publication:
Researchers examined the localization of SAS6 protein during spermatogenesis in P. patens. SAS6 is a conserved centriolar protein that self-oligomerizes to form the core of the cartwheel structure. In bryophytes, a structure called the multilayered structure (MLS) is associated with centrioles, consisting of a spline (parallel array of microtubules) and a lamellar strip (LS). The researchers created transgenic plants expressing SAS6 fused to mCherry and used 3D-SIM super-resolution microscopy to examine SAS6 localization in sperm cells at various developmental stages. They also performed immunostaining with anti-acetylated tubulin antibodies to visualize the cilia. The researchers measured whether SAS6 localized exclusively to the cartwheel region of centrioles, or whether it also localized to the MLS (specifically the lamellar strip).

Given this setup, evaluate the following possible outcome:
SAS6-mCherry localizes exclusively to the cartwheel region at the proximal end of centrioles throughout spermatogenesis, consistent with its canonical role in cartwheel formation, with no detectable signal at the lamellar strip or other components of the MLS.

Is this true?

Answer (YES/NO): NO